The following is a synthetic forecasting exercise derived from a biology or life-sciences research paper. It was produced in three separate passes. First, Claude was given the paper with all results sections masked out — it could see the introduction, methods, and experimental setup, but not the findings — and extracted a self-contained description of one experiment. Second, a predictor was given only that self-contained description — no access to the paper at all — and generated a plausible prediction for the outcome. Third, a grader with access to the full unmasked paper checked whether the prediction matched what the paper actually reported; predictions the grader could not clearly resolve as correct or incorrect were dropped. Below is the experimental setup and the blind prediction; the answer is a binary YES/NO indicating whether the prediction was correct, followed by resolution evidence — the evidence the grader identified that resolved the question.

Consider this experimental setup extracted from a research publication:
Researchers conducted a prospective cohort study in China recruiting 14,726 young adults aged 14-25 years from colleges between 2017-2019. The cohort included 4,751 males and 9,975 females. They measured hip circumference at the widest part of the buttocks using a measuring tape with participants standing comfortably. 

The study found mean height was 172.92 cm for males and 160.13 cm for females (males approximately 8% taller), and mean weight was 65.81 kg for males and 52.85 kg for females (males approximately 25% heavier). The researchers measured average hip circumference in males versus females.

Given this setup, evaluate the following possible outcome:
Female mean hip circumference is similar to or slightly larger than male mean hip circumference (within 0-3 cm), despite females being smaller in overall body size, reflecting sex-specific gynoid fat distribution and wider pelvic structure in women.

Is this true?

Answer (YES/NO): NO